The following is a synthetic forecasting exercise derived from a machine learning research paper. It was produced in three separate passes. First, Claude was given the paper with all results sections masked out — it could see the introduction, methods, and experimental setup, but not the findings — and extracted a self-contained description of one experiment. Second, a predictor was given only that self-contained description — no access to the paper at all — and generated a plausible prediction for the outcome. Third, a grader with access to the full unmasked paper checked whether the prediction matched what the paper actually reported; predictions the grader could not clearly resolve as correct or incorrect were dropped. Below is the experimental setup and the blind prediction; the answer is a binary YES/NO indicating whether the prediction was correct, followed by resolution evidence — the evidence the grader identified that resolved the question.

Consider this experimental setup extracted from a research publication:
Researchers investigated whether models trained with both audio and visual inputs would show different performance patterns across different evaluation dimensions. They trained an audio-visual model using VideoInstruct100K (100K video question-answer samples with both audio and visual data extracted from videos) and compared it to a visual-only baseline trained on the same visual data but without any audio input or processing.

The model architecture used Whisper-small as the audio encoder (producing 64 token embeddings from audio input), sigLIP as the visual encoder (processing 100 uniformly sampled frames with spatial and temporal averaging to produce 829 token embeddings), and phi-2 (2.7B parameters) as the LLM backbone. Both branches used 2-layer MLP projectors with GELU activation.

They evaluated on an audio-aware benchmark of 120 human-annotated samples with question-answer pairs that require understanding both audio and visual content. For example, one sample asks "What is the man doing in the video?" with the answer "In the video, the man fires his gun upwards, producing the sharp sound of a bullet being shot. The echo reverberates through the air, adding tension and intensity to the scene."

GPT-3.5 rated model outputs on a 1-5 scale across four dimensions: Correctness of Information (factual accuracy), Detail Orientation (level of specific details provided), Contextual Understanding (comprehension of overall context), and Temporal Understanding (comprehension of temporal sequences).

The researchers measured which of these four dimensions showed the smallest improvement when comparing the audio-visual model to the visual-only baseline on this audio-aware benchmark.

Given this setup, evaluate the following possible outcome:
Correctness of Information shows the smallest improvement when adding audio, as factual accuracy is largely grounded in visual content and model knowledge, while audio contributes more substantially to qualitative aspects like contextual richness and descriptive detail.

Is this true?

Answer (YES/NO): NO